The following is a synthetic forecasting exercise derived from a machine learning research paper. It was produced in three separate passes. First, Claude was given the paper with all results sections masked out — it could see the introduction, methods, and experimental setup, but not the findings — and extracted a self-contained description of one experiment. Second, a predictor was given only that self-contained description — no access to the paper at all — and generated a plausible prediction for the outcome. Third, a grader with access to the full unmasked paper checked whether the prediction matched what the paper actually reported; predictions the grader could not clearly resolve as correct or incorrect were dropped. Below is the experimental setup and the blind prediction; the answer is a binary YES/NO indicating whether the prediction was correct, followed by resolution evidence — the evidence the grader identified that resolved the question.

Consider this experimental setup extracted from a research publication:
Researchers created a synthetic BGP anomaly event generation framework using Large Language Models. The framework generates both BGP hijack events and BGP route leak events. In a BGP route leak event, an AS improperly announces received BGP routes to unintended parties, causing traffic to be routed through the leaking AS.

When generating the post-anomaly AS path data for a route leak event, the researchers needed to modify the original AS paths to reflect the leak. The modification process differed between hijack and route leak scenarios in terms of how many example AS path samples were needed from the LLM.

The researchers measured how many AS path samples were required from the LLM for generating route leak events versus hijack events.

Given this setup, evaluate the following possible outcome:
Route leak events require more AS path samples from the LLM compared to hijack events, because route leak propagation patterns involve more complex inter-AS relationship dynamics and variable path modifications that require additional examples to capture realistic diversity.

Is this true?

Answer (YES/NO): NO